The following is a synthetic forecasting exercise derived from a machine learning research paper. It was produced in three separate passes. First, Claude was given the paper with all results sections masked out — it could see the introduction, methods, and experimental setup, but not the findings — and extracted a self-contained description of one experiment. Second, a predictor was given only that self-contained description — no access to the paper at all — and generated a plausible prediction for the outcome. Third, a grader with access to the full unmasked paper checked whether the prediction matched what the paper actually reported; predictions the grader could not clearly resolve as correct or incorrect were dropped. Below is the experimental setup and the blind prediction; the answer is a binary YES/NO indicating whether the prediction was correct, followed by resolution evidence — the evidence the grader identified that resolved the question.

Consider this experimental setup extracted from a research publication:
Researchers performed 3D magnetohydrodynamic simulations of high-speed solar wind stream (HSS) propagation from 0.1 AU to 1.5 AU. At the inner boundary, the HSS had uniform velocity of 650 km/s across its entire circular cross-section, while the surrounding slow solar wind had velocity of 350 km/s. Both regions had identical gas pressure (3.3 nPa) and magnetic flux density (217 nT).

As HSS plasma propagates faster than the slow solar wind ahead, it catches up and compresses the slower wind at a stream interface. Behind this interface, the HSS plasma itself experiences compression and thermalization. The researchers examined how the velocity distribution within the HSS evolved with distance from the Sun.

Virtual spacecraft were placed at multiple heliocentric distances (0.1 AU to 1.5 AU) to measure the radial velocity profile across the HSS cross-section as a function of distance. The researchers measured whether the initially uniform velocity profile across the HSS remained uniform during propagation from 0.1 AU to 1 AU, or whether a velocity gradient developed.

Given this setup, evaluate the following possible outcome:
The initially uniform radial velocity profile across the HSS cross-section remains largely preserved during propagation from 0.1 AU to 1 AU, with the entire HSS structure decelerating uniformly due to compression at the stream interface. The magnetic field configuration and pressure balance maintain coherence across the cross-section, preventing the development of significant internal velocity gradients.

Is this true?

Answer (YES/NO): NO